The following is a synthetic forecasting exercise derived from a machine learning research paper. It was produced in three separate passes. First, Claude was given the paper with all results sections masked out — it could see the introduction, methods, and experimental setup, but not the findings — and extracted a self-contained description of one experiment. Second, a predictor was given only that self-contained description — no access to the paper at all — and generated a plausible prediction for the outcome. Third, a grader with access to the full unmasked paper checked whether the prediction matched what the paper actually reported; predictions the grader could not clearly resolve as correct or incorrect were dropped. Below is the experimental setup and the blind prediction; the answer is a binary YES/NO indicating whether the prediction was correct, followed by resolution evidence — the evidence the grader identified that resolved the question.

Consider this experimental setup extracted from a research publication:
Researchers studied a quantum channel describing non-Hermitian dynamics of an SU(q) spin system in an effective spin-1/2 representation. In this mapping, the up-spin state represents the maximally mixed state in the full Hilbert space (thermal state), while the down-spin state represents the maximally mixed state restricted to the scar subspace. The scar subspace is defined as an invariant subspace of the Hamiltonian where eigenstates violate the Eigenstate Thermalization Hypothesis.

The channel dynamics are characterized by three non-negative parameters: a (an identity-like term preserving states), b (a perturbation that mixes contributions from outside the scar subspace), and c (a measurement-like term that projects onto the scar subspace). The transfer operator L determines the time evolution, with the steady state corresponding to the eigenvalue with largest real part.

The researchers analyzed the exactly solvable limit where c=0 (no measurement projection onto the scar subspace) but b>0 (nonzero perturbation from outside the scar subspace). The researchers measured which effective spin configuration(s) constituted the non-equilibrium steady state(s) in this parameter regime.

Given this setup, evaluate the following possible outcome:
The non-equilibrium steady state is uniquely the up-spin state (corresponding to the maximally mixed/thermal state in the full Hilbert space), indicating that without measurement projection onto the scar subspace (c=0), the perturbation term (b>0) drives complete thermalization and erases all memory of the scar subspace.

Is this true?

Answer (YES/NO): YES